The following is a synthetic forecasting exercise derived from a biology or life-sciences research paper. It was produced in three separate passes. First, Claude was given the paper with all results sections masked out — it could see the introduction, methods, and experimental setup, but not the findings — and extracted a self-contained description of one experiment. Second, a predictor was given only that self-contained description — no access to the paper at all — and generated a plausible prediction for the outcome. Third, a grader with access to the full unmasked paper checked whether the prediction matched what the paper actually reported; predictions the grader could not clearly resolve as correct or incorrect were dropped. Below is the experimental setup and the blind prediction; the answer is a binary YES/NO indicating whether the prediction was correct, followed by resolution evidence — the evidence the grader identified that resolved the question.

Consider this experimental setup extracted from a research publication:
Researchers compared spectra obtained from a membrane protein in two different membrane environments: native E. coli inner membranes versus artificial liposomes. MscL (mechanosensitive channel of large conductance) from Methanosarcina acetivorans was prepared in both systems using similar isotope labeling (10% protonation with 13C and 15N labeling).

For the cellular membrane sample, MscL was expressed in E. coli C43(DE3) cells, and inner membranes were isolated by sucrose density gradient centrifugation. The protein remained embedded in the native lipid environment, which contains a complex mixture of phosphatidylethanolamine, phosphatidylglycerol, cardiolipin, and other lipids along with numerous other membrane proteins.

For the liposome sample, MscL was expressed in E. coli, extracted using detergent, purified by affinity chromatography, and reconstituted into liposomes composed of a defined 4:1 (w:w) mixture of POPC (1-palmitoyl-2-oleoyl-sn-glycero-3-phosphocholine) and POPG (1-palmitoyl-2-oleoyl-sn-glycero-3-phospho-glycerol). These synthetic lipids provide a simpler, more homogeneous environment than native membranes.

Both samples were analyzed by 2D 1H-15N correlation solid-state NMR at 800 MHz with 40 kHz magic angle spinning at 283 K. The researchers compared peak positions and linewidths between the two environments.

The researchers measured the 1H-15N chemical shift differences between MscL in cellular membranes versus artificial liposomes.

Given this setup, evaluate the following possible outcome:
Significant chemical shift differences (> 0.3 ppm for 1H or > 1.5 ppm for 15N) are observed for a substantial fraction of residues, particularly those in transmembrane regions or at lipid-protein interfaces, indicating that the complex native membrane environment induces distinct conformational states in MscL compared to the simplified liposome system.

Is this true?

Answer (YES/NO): NO